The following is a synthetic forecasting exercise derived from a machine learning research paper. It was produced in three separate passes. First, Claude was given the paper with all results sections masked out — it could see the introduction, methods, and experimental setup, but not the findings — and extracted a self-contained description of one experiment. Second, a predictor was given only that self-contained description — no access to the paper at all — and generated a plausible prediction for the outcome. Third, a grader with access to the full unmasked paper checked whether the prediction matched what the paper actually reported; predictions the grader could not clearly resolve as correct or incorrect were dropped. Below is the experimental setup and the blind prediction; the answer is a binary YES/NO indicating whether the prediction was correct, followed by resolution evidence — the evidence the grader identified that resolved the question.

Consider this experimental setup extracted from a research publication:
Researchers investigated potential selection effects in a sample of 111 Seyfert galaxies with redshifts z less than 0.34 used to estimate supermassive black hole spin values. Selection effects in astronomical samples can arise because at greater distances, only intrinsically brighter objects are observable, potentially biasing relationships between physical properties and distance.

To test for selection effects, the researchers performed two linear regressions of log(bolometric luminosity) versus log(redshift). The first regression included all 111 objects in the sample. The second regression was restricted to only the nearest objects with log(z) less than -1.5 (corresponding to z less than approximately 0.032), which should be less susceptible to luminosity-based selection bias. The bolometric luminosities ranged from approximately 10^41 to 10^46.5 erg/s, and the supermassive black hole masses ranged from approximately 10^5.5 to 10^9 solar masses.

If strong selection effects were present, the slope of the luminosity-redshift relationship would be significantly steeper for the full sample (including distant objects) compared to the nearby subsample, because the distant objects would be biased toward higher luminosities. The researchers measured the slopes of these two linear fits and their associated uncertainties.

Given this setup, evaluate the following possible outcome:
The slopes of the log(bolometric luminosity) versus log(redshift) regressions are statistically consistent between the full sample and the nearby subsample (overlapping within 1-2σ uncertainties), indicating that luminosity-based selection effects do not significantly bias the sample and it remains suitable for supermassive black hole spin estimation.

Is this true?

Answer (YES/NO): YES